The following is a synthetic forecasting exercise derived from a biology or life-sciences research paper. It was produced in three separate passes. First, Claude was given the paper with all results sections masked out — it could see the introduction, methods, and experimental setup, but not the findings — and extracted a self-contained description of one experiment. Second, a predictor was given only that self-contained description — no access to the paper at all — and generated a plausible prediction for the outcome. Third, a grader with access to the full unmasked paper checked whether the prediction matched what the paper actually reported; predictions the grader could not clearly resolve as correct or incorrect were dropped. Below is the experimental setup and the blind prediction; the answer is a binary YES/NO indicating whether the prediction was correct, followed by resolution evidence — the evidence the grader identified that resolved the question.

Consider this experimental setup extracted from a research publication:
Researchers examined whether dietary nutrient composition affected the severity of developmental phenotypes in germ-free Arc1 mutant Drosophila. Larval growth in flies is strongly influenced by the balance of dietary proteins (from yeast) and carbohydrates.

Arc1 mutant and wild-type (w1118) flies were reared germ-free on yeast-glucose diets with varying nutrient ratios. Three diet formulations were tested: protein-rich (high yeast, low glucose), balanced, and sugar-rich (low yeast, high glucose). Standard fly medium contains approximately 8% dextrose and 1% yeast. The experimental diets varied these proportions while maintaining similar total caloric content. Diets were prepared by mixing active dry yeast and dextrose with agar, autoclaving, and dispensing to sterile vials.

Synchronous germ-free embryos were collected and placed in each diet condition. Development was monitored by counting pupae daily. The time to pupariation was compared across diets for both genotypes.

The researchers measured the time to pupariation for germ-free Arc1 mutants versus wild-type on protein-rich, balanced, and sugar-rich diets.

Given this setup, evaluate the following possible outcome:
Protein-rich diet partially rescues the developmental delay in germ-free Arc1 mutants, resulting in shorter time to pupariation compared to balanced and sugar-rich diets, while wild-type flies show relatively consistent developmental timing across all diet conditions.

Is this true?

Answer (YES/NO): NO